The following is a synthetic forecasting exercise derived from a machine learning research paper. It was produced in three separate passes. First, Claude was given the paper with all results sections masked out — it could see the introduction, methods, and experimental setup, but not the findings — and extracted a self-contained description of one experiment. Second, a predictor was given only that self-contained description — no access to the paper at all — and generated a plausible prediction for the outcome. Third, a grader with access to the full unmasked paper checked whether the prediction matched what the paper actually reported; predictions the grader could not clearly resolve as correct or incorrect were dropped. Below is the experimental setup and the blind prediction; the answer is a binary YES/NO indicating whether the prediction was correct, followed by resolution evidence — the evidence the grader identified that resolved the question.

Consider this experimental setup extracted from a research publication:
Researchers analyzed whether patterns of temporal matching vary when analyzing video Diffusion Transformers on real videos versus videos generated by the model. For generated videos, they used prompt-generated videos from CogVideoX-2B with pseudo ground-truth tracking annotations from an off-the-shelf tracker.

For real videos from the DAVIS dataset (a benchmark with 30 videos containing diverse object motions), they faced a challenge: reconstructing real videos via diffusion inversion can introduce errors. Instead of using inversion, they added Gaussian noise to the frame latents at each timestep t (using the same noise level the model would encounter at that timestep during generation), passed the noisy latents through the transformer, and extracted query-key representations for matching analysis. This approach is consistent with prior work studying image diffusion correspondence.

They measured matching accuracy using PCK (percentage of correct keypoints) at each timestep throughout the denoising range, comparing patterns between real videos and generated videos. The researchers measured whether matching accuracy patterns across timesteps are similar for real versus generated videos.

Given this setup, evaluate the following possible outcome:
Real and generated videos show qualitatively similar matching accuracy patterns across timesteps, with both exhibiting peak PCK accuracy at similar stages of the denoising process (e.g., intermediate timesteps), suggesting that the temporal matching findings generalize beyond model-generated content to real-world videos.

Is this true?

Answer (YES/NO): NO